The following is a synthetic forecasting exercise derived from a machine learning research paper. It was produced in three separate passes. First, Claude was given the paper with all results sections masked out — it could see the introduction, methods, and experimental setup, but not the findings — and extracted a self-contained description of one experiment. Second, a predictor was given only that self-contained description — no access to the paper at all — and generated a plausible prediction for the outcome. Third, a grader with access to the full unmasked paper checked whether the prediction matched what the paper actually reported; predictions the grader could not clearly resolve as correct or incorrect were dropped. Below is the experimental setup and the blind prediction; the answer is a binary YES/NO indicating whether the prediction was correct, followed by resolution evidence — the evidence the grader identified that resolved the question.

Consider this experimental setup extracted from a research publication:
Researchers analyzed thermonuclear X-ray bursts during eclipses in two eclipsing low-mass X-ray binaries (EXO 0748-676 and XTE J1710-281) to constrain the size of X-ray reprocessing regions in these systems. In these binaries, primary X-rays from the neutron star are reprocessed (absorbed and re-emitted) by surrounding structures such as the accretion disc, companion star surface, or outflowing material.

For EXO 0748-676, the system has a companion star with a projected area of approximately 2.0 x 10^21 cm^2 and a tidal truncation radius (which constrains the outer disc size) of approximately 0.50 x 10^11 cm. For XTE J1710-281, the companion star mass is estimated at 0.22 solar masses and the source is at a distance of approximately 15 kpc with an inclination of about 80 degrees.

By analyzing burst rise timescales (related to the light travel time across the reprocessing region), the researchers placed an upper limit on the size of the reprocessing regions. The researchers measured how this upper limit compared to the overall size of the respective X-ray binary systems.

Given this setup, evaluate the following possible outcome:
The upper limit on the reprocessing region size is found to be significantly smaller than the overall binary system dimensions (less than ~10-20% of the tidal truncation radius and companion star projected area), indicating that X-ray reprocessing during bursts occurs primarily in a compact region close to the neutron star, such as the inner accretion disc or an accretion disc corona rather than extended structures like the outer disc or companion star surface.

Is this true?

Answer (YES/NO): NO